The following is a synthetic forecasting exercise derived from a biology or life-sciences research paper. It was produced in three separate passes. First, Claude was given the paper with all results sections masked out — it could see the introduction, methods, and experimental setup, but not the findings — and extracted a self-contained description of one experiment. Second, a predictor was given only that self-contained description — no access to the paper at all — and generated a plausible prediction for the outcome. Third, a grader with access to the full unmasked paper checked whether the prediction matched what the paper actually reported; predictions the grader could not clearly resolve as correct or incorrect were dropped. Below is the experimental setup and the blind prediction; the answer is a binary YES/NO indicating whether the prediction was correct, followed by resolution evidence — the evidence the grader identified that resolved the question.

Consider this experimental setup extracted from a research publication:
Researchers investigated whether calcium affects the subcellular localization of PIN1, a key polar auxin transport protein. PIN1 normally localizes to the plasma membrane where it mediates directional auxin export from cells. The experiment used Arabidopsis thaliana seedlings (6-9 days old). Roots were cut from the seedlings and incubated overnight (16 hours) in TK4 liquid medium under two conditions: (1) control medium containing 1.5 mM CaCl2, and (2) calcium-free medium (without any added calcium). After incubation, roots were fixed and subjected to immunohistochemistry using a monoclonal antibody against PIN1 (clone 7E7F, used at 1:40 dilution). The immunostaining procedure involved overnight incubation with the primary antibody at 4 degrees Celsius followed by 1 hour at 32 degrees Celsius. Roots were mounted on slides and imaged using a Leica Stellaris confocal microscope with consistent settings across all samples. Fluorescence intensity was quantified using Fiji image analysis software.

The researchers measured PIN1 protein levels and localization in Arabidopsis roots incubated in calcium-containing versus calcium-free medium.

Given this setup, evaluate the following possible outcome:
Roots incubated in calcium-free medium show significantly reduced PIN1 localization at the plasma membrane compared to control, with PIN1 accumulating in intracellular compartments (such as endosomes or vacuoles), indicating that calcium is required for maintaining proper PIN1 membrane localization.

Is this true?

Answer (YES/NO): NO